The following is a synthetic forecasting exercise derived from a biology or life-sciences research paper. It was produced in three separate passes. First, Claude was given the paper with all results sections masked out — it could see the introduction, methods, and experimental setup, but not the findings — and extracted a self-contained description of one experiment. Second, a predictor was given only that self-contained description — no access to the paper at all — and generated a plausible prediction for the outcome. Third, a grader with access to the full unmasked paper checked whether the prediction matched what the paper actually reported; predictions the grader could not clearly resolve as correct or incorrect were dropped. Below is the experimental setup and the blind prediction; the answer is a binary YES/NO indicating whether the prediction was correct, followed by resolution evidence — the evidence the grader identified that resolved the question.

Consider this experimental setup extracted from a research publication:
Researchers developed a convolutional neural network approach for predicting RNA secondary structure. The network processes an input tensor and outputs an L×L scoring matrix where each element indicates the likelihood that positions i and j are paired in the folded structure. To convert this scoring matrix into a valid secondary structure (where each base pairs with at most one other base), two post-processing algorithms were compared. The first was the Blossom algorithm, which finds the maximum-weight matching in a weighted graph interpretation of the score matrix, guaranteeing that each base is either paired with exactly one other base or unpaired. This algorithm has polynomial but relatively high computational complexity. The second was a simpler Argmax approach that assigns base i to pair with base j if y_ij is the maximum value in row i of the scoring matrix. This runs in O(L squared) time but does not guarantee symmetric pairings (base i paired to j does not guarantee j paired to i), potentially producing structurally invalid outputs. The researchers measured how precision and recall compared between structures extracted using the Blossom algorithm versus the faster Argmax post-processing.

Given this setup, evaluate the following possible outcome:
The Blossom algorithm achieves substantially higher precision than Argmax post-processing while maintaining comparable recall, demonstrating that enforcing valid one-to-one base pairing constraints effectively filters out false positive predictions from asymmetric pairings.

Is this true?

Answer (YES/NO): NO